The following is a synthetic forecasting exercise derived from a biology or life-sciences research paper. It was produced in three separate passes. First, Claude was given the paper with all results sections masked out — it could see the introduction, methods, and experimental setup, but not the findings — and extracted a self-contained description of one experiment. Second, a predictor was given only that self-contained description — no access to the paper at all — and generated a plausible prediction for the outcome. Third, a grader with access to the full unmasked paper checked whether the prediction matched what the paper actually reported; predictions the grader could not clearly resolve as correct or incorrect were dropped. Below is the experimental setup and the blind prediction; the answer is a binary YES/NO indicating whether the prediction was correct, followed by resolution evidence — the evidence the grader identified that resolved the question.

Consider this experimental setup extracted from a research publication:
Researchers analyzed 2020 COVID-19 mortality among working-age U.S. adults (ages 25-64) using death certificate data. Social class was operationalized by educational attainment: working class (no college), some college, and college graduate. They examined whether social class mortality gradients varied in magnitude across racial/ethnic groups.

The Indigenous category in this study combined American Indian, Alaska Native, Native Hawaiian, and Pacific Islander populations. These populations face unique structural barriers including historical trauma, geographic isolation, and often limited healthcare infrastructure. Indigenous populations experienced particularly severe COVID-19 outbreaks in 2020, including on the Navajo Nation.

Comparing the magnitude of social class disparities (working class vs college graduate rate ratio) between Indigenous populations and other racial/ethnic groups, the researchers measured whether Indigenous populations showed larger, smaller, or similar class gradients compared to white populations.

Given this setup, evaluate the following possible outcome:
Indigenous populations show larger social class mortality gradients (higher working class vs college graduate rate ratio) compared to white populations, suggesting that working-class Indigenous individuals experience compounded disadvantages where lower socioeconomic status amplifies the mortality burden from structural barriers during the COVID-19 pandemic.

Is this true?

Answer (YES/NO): YES